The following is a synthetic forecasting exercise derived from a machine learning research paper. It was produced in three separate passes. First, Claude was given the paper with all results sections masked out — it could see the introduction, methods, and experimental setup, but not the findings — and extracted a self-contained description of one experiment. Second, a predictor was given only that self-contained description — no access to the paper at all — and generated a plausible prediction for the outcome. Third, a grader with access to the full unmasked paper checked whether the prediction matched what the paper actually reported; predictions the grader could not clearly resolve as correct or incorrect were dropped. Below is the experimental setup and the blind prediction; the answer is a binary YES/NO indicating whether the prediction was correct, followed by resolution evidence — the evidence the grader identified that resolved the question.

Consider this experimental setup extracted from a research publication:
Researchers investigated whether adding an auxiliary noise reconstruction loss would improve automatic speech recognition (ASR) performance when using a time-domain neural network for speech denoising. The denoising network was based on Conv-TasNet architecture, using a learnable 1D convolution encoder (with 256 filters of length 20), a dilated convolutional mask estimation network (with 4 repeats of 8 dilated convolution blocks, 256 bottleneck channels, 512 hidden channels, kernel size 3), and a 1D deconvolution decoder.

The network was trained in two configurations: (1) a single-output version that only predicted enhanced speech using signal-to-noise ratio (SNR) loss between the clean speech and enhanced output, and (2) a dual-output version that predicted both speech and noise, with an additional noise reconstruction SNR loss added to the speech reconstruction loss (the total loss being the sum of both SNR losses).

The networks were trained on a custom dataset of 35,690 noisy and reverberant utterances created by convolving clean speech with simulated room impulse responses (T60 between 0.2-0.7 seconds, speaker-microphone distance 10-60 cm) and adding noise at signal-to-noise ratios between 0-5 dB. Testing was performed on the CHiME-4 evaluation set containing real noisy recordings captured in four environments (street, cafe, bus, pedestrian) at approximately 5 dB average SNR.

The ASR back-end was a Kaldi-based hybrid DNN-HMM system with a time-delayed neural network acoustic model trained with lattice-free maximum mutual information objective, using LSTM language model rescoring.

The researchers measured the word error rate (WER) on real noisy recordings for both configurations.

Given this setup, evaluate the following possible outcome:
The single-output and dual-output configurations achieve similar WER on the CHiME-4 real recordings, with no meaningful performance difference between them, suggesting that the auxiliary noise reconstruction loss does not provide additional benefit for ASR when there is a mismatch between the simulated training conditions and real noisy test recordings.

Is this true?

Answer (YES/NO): NO